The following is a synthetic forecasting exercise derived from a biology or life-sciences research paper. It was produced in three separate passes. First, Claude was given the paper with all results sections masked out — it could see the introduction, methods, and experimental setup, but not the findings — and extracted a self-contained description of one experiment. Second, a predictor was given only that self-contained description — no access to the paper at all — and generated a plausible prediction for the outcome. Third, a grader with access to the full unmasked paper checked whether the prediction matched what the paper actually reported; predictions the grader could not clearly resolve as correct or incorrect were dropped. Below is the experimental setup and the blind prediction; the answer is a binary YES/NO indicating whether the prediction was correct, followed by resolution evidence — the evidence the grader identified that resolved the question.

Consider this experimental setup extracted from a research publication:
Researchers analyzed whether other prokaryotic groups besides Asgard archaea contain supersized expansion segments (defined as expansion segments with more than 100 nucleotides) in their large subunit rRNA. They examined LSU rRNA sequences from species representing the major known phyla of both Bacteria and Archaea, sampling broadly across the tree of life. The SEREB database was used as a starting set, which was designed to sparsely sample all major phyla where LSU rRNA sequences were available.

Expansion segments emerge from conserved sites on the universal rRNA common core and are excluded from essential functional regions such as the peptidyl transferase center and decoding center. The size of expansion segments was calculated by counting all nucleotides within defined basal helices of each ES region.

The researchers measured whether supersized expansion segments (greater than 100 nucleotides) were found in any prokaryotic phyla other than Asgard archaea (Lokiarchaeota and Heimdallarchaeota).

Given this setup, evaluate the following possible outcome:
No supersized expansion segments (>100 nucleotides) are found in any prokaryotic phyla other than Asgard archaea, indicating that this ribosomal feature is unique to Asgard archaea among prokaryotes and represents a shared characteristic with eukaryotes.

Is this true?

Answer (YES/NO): YES